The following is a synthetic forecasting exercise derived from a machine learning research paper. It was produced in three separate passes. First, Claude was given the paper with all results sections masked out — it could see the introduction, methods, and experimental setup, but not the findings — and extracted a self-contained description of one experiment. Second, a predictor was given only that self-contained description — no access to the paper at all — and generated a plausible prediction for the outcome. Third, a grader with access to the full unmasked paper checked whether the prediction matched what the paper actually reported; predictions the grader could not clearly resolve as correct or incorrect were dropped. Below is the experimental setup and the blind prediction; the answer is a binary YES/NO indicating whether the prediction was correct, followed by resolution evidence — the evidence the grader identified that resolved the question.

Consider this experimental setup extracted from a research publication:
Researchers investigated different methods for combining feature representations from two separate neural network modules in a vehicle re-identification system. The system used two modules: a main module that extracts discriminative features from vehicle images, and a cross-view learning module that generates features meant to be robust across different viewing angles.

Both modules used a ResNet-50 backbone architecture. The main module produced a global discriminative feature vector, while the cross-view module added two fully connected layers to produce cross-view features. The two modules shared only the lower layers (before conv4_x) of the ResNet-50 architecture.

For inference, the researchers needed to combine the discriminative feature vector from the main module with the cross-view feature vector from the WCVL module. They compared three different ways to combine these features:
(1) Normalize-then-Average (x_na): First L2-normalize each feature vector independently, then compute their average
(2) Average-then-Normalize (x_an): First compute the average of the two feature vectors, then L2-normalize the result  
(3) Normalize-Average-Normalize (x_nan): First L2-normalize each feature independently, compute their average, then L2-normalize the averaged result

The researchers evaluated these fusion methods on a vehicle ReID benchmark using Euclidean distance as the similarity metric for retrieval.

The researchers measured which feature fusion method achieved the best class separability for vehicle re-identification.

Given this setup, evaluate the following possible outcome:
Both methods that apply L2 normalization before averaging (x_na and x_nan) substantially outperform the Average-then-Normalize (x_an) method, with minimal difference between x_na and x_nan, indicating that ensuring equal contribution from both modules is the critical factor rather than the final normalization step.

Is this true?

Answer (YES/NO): YES